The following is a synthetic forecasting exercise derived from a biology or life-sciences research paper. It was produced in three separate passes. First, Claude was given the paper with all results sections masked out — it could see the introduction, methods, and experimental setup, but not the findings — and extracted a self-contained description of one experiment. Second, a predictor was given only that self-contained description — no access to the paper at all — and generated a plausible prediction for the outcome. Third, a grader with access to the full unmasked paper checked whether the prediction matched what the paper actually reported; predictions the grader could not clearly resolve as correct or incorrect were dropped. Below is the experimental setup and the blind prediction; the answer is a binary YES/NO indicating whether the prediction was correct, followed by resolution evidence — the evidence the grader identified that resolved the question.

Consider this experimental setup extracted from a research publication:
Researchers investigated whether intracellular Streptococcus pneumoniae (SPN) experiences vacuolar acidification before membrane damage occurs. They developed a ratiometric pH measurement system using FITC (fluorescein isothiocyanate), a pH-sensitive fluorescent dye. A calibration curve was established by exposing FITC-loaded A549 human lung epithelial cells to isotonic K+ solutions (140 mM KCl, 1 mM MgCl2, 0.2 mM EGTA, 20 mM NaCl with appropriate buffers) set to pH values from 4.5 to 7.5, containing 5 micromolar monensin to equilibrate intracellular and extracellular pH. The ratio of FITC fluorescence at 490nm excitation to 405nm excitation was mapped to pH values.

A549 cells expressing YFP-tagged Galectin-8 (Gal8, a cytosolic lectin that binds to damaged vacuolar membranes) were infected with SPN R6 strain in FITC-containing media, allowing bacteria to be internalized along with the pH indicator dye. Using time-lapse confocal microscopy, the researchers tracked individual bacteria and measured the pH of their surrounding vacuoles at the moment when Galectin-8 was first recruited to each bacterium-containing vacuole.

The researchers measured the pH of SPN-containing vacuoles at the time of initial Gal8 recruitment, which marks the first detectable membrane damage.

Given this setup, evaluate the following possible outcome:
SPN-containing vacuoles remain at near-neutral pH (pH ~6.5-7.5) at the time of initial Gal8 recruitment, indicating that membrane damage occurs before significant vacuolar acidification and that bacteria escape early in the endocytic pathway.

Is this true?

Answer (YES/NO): NO